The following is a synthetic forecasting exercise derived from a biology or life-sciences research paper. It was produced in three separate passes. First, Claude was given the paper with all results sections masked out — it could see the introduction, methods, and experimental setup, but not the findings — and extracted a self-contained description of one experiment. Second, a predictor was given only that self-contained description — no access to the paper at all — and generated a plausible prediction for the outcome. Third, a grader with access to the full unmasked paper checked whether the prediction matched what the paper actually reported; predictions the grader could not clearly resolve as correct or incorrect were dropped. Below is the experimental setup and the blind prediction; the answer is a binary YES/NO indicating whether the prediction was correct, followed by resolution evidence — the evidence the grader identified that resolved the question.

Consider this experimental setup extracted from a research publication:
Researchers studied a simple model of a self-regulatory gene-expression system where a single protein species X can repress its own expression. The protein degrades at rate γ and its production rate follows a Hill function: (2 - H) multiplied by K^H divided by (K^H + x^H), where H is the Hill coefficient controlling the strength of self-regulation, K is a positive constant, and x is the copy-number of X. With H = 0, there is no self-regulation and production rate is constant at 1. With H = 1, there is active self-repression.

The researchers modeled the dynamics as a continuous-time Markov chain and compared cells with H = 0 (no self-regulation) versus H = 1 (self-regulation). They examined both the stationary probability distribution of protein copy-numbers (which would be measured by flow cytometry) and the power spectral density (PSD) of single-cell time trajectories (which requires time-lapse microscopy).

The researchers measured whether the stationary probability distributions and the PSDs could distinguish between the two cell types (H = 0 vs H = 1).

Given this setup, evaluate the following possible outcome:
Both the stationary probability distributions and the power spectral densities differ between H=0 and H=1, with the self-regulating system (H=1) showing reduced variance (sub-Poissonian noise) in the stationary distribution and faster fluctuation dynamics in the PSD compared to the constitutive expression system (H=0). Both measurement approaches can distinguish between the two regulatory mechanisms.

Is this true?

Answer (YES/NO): NO